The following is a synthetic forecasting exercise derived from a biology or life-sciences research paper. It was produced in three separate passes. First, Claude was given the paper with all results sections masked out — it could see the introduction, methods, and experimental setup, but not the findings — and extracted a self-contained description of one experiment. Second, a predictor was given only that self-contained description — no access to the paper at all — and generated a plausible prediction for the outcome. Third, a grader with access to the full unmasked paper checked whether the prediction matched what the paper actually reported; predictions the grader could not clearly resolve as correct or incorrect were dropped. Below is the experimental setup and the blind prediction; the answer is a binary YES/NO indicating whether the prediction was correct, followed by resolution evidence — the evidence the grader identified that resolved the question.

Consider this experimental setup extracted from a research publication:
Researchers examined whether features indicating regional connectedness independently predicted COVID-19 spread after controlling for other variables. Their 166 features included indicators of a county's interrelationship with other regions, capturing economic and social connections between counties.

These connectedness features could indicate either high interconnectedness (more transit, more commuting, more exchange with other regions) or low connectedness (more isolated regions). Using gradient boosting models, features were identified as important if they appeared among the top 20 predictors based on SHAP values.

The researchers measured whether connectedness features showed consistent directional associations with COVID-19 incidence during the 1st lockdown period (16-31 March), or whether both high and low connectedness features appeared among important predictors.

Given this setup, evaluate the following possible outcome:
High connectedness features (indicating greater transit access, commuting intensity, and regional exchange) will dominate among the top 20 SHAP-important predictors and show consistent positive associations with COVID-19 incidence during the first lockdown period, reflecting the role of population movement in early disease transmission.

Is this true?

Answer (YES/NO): NO